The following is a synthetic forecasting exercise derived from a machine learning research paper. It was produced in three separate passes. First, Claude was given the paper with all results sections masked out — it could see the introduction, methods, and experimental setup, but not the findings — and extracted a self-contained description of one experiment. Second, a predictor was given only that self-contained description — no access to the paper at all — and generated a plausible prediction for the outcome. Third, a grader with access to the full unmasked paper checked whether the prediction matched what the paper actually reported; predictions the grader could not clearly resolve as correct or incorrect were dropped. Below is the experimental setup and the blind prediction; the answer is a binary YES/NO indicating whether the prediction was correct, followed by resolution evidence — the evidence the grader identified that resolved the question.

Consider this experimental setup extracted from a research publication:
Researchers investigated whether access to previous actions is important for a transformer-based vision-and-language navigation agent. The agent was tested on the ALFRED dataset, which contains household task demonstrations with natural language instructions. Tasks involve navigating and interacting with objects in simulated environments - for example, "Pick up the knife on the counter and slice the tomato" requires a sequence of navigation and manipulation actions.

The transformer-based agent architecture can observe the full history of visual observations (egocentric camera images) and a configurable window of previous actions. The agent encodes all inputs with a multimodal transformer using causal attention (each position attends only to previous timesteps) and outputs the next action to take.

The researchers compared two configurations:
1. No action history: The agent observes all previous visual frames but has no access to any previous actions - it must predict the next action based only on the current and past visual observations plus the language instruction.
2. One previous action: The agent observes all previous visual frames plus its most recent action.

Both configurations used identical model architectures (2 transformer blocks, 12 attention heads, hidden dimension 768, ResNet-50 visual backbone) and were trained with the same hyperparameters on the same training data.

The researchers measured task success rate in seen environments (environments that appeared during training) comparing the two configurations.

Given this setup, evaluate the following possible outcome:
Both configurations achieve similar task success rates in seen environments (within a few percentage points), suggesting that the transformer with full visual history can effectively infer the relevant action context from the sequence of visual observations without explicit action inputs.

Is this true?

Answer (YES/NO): NO